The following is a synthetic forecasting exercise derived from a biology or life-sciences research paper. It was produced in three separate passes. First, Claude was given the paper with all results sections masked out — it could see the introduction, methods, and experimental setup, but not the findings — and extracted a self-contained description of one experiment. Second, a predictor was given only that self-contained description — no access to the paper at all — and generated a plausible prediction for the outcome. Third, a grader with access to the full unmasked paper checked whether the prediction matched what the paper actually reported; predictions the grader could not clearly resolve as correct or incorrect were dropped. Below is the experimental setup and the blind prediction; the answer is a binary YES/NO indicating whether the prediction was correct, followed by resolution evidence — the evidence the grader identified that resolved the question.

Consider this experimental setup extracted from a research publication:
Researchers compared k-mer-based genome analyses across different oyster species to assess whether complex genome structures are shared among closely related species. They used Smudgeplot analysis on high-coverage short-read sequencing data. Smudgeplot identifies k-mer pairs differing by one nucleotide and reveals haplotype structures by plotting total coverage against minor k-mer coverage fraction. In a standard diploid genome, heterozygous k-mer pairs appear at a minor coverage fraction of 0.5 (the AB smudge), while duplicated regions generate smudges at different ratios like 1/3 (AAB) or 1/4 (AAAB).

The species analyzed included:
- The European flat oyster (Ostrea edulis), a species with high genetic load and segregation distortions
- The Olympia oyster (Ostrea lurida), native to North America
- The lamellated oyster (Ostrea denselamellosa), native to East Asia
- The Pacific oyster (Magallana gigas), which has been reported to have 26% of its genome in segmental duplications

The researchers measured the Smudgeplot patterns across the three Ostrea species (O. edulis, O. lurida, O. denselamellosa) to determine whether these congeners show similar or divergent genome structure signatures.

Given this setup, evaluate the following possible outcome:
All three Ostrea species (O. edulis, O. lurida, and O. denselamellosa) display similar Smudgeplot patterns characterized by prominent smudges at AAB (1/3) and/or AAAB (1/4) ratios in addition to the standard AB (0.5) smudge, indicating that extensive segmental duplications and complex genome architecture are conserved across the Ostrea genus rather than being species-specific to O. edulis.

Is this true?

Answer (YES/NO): NO